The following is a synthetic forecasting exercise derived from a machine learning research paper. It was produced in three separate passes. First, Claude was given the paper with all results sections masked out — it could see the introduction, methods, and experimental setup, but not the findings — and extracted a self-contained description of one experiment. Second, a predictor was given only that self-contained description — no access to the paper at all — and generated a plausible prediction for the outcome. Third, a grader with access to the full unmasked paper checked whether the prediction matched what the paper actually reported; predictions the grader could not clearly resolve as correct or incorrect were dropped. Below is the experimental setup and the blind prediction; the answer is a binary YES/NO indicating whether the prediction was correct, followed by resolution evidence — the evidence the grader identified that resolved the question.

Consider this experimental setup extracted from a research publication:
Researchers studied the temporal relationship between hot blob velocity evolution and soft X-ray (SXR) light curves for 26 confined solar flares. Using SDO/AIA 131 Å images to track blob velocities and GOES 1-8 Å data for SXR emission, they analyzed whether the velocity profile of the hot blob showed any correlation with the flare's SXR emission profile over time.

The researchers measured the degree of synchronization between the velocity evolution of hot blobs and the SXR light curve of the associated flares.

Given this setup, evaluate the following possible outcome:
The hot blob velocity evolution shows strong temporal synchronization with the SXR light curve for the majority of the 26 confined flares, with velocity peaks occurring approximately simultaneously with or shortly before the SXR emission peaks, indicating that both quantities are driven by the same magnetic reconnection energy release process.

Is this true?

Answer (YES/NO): YES